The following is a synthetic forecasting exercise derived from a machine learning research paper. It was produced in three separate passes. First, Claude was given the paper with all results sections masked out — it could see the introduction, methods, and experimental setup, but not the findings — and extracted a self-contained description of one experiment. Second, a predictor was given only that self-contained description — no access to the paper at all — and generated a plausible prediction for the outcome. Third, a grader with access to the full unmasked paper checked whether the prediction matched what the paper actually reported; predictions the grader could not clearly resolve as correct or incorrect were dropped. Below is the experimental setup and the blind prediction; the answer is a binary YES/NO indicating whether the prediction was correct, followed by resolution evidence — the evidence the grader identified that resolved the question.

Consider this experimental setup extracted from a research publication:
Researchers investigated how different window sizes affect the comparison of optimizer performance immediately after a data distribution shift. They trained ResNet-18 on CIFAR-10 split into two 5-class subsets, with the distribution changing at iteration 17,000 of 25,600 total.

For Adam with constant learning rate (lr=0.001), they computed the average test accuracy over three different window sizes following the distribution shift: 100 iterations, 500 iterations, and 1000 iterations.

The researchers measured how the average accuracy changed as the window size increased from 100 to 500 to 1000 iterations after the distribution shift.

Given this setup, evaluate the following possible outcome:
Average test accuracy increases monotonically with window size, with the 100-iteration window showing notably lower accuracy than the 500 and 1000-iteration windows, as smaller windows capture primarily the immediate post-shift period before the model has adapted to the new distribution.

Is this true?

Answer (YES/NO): YES